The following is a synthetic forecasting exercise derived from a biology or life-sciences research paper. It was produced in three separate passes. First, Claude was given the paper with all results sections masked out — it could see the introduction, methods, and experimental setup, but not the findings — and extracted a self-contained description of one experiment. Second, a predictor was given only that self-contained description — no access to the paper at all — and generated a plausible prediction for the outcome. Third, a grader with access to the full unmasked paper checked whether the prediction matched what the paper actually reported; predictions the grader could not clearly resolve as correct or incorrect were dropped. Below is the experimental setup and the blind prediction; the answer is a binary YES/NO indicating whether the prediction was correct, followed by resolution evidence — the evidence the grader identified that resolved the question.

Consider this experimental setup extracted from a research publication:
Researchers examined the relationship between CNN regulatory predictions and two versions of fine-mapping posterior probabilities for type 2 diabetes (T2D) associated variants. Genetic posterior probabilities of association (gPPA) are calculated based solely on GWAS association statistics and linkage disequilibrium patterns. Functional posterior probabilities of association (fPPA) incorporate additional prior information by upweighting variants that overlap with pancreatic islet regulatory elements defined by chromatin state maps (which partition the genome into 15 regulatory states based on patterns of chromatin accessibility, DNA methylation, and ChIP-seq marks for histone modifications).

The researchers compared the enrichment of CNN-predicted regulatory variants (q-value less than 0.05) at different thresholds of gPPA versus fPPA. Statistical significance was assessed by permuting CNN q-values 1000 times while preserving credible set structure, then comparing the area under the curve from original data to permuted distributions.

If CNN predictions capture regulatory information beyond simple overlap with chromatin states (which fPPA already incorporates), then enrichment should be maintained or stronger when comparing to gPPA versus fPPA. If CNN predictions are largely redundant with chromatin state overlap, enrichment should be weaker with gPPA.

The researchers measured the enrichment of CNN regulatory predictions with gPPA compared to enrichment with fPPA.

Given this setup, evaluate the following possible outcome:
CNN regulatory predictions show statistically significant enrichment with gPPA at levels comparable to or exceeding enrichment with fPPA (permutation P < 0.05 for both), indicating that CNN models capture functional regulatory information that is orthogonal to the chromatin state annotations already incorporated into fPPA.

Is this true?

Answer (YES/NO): NO